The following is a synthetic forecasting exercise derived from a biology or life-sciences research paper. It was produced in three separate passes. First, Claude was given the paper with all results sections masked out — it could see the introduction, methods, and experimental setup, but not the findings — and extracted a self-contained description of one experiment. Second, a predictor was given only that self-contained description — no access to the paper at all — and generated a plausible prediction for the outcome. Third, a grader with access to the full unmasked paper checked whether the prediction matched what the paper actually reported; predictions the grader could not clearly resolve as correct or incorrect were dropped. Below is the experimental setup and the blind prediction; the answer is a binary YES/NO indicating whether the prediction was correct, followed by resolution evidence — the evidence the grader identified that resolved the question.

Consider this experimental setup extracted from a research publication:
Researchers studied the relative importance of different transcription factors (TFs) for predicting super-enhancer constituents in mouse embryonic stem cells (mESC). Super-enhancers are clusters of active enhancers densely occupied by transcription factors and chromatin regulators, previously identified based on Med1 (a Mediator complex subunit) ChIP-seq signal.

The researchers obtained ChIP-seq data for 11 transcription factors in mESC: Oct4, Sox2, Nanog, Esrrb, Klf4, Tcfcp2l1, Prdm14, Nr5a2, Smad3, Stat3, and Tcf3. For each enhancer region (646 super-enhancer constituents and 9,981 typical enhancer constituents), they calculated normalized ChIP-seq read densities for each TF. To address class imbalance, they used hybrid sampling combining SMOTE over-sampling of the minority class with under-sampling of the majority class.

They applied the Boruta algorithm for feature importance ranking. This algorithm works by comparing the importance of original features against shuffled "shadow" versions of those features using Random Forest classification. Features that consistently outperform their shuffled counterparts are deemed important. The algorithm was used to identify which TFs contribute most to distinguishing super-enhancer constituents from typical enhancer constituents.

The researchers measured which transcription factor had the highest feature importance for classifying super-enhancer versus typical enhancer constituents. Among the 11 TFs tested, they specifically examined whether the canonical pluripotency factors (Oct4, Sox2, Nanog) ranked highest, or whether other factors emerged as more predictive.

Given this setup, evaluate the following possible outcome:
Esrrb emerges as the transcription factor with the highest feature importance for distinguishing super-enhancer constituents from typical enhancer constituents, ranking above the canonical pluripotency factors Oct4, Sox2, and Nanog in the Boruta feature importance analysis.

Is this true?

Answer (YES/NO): NO